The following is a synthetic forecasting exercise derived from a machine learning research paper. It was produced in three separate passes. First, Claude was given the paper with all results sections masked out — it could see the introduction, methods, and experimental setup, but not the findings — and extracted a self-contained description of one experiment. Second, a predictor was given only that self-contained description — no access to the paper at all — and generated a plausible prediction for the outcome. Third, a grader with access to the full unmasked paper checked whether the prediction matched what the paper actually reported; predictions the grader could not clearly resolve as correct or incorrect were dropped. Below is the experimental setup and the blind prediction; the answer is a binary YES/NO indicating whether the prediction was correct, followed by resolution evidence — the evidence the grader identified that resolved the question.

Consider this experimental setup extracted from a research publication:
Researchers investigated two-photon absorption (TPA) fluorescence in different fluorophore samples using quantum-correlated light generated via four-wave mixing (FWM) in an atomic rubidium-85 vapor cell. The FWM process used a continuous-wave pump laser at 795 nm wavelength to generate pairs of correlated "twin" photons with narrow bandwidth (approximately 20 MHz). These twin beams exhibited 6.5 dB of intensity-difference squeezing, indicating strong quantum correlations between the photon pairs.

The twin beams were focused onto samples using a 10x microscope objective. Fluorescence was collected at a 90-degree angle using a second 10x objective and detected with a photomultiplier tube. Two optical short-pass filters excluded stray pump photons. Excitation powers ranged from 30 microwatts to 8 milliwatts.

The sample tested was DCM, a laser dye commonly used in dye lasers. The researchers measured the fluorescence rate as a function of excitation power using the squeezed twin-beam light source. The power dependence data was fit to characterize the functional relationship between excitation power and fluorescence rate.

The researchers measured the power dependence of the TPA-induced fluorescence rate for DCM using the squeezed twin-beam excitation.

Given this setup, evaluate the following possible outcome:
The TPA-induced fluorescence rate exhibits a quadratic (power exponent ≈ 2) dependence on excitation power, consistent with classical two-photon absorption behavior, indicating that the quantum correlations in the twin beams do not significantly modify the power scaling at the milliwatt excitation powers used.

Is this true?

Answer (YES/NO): NO